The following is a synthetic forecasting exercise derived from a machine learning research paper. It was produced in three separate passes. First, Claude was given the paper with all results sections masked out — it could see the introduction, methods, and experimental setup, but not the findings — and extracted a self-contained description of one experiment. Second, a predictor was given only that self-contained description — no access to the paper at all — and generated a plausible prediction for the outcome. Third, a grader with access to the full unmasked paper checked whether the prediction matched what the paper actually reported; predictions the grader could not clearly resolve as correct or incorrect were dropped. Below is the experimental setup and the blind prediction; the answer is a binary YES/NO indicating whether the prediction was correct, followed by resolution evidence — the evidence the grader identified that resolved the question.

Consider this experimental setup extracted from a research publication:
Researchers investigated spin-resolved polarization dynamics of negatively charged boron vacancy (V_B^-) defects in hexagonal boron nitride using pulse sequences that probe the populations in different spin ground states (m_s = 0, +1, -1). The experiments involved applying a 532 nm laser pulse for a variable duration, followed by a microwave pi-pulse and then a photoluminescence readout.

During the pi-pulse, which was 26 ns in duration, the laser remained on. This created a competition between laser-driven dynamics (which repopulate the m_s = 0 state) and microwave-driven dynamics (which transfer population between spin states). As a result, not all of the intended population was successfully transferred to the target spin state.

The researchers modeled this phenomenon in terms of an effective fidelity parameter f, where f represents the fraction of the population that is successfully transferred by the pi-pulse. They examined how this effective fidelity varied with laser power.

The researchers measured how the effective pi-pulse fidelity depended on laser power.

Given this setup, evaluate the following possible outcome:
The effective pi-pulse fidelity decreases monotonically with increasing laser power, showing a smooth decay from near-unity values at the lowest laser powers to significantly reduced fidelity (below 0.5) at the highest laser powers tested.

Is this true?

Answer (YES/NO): NO